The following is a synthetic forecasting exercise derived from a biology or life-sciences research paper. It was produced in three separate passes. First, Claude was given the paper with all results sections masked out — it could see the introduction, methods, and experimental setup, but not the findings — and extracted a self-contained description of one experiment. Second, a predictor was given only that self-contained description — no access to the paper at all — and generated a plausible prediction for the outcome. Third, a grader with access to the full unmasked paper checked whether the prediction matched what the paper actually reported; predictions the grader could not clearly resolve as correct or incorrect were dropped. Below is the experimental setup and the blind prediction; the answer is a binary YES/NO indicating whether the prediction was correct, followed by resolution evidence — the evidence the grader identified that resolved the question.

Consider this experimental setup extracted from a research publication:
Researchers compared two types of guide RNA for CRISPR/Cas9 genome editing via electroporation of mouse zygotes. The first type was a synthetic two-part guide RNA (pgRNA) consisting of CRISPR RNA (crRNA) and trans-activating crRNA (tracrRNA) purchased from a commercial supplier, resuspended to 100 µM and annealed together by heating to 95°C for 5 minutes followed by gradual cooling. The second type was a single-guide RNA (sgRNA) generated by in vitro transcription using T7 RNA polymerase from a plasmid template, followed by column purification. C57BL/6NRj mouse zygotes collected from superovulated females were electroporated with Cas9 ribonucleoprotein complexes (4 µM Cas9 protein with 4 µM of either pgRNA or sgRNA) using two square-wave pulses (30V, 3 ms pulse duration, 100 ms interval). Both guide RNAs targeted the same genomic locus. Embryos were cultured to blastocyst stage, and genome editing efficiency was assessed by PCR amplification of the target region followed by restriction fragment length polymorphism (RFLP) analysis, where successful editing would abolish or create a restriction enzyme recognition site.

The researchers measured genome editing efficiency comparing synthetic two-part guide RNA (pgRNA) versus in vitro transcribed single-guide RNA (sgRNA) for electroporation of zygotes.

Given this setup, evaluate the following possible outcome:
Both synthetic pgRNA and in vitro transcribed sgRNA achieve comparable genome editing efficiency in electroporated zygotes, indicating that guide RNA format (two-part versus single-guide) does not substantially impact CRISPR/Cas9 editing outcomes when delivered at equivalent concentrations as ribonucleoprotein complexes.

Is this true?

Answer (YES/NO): YES